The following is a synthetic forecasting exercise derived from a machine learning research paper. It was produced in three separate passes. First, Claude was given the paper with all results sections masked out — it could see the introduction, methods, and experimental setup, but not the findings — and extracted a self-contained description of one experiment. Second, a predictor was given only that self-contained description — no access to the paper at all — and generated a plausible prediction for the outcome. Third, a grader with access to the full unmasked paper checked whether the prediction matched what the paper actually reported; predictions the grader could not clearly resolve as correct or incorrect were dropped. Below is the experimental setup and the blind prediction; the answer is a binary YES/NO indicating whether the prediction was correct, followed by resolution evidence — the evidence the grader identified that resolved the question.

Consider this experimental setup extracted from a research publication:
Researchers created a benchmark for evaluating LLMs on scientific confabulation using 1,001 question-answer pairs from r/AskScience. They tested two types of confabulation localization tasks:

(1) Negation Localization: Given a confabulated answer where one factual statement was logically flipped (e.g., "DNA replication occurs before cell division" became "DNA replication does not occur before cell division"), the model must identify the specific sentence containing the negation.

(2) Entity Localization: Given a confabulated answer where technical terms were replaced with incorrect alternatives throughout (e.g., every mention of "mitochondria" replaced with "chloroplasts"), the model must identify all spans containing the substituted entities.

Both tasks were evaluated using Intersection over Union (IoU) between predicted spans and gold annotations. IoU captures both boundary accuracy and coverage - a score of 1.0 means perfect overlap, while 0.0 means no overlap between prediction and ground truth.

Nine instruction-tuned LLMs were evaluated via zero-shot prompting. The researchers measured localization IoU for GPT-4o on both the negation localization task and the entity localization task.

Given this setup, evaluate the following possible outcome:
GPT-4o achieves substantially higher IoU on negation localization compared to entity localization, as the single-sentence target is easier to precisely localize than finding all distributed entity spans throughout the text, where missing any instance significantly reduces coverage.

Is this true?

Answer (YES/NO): YES